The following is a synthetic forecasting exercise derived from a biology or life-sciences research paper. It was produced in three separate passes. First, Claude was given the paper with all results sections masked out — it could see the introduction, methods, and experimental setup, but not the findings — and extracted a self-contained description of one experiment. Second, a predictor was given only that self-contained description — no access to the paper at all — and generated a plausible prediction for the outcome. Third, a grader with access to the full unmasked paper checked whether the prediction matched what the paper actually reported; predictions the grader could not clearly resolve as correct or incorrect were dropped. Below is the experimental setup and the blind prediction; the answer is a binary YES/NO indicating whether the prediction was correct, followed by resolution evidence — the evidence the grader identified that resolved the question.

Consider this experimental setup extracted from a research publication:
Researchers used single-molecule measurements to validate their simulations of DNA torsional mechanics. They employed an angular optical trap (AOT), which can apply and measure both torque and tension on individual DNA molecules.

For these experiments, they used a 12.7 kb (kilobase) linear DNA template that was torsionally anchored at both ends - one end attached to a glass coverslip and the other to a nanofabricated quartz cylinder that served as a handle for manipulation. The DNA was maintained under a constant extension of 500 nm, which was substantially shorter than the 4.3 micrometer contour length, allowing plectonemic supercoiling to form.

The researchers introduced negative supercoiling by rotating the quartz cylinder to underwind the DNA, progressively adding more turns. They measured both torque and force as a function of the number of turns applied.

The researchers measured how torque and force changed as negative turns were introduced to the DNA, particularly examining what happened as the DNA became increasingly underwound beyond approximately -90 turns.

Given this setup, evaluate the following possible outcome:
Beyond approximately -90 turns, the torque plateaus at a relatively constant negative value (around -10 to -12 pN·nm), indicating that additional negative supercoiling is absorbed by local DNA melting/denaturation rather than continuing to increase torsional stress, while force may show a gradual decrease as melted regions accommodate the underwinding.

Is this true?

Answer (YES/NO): NO